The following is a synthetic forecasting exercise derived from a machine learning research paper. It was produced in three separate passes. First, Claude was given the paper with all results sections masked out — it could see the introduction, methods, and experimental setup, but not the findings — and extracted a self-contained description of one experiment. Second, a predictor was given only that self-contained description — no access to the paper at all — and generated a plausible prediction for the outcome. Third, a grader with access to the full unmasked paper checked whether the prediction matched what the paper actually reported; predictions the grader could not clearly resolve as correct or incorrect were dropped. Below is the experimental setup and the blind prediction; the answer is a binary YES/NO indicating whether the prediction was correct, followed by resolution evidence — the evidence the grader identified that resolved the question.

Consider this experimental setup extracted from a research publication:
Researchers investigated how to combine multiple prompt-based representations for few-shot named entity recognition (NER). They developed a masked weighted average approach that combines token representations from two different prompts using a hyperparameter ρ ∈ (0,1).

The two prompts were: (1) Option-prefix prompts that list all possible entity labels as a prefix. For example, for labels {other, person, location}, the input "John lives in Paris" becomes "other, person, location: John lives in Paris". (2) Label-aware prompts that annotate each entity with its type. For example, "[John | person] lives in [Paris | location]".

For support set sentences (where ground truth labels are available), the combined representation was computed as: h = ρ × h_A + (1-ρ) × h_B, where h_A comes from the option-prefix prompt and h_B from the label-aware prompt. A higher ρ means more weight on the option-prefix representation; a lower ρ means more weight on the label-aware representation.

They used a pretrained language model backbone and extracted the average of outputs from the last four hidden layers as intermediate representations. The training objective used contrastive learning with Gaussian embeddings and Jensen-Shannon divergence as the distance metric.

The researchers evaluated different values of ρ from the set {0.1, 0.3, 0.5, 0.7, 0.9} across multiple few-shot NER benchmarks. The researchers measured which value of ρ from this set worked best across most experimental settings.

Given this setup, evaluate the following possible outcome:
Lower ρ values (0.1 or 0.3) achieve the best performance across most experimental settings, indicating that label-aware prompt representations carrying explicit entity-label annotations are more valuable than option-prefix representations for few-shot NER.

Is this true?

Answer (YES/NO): NO